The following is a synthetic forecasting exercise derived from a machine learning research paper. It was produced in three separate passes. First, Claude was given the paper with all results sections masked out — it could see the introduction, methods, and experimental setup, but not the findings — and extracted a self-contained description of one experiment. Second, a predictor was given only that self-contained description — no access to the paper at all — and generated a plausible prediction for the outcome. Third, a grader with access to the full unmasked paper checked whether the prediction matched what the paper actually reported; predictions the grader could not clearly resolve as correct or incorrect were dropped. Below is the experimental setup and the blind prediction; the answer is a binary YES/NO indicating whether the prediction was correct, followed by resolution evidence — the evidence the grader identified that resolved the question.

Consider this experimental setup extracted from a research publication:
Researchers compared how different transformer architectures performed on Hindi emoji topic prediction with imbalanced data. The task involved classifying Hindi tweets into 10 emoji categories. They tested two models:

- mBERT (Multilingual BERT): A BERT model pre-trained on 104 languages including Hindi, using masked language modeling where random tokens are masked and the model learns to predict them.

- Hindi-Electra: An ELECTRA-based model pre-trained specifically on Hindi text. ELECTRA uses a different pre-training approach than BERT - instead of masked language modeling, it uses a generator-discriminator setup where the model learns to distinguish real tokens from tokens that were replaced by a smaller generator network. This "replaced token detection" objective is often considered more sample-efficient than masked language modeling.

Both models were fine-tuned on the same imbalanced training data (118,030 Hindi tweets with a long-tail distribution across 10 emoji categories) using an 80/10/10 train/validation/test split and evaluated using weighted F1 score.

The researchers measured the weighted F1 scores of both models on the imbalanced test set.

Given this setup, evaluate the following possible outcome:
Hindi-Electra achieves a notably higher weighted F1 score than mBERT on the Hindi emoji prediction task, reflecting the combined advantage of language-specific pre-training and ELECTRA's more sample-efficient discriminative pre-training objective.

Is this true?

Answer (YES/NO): NO